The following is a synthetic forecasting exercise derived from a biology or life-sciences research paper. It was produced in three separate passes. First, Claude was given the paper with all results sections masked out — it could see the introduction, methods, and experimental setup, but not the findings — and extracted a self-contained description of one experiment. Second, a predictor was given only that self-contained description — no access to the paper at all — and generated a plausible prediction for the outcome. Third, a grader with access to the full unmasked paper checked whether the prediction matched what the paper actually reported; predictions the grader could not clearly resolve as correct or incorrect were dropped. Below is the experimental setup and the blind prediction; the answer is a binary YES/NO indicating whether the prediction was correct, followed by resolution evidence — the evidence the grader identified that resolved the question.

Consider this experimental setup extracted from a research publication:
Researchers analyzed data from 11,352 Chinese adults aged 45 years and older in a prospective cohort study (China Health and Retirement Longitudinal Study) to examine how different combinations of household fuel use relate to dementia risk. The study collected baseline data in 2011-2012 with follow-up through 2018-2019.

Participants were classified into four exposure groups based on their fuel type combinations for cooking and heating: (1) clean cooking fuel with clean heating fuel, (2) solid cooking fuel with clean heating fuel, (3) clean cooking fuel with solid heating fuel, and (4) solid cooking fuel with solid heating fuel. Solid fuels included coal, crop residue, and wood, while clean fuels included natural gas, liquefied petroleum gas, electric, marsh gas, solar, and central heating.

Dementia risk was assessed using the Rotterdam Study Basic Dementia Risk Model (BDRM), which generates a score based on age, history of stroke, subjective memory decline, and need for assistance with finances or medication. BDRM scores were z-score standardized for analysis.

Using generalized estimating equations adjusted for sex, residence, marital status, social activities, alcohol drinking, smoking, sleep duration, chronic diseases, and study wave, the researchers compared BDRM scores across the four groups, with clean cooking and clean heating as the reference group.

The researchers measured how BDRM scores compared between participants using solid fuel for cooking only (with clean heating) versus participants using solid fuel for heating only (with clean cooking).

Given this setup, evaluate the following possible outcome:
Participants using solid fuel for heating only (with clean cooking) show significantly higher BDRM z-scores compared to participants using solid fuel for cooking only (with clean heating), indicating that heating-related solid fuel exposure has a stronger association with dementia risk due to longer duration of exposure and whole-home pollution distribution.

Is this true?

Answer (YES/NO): NO